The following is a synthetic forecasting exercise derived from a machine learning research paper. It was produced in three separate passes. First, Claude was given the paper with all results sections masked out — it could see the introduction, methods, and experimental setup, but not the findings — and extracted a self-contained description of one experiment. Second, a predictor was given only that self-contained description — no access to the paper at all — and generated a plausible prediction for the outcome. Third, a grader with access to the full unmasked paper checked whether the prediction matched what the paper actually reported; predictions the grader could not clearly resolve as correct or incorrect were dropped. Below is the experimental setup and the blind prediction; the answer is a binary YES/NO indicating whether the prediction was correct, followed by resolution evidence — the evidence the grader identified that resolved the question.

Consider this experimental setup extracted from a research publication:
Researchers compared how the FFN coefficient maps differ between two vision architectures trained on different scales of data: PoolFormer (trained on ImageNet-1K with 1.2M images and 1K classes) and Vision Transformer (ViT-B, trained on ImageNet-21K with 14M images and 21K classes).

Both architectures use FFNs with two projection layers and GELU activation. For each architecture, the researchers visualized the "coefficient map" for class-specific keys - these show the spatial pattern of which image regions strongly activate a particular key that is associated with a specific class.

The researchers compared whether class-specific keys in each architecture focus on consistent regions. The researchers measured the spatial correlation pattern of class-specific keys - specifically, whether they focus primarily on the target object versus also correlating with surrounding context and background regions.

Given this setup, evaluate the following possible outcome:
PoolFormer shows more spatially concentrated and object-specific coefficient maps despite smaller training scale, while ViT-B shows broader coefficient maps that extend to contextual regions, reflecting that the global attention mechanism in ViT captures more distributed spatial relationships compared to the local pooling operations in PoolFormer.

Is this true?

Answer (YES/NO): YES